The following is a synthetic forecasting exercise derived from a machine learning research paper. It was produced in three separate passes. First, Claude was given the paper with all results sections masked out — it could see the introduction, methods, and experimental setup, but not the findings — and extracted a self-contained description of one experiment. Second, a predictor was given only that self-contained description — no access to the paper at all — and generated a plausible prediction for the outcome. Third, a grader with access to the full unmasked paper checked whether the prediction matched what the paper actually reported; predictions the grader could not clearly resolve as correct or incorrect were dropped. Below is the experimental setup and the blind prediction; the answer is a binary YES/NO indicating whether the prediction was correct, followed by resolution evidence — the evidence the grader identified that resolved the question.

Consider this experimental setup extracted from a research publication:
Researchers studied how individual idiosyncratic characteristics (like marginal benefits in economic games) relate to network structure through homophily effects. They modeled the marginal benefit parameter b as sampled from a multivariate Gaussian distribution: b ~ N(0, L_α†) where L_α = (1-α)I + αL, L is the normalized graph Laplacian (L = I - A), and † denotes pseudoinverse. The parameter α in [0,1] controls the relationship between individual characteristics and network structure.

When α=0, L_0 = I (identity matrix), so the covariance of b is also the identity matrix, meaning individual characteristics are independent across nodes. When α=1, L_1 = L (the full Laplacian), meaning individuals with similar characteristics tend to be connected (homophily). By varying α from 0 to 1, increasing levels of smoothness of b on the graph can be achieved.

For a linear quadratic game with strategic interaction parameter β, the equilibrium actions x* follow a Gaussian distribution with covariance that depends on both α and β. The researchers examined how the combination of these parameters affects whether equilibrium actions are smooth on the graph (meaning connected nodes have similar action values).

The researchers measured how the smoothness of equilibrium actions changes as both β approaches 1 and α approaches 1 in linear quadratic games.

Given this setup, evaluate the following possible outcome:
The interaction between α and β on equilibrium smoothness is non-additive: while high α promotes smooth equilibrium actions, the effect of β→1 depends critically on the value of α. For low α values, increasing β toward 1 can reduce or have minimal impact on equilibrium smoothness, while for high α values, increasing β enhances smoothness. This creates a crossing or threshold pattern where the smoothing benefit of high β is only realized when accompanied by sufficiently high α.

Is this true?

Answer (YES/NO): NO